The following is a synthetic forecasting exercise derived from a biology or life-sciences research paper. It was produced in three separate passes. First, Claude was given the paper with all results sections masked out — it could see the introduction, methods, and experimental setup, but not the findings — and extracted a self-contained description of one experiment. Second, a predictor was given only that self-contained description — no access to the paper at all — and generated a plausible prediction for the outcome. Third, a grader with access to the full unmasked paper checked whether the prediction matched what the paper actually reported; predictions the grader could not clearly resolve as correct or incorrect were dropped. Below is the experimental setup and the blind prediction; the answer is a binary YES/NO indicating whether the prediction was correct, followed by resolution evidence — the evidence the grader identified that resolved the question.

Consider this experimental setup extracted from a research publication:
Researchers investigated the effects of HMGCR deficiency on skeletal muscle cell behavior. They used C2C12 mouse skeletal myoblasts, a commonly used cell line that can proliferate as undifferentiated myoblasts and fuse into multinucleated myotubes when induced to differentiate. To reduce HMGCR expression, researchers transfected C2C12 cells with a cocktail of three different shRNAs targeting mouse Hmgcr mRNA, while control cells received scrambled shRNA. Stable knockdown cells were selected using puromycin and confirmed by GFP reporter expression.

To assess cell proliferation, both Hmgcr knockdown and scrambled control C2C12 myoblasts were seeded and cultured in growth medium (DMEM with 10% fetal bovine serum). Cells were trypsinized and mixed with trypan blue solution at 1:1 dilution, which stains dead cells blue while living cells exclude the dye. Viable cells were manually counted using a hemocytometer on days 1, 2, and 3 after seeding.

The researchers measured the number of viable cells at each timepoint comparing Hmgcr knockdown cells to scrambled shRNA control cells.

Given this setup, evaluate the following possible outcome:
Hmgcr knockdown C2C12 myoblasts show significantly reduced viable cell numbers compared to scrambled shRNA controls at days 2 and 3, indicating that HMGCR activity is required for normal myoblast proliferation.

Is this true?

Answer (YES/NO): NO